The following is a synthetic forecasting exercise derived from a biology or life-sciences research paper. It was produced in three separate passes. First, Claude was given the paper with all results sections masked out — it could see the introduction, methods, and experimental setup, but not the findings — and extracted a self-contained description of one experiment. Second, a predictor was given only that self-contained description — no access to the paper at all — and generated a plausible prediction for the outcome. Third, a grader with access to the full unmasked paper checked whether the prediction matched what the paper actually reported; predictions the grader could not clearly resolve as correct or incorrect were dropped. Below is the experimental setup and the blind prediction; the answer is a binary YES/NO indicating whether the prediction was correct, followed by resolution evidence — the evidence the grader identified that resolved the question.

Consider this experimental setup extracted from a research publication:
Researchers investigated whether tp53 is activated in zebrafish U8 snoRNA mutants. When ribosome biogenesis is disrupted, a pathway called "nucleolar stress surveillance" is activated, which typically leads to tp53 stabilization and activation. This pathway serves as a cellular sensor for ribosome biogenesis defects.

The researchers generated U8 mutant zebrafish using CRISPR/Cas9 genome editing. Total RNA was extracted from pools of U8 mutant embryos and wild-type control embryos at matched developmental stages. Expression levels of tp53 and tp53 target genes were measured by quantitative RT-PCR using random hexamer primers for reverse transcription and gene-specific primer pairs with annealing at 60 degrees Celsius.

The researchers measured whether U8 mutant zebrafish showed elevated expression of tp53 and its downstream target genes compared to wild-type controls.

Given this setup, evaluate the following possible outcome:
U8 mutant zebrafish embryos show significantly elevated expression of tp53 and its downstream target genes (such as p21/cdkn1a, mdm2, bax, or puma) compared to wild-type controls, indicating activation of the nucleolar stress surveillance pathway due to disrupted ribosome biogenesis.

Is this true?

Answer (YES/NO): YES